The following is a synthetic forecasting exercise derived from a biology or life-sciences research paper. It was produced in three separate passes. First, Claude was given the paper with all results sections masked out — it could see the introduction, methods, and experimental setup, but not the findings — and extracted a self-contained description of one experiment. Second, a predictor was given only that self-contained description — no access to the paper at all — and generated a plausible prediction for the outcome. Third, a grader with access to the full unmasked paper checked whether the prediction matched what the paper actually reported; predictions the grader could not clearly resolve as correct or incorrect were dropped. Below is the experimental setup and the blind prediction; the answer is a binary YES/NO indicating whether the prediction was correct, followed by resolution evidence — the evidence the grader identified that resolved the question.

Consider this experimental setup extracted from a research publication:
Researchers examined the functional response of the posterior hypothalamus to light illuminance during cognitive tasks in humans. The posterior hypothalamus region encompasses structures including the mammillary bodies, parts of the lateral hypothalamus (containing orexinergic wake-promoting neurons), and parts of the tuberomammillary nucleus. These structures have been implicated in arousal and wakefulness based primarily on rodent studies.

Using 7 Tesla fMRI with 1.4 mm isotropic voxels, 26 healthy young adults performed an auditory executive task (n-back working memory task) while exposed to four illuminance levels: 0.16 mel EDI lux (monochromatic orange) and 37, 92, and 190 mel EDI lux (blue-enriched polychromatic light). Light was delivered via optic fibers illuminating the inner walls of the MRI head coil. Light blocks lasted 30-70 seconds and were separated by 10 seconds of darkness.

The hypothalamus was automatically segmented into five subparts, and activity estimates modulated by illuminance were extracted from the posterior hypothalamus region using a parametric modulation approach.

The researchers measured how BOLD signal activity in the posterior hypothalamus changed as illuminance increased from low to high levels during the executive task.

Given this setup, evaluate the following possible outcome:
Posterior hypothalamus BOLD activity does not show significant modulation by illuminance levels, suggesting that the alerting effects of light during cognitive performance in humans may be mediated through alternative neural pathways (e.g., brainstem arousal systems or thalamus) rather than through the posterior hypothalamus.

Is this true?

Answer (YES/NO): NO